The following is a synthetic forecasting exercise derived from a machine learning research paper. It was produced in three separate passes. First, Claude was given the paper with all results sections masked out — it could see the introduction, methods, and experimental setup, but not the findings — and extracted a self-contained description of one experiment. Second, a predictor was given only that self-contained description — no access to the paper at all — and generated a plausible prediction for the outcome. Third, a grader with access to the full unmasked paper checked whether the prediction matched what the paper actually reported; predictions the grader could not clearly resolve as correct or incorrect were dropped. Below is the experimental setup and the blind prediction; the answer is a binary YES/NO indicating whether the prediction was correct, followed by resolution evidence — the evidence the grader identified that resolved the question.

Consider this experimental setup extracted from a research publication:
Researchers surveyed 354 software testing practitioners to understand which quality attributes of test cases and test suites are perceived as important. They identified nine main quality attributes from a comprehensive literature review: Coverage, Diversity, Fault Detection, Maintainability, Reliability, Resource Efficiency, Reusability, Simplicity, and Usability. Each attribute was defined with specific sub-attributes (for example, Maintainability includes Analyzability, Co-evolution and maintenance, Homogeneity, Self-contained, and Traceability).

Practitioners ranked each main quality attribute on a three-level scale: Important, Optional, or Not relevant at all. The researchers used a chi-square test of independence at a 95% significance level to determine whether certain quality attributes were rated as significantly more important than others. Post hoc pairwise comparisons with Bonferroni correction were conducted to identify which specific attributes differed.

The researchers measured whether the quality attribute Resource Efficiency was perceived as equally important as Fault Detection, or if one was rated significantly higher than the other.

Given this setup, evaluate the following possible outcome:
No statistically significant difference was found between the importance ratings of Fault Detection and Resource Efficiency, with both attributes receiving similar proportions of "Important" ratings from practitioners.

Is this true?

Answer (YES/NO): NO